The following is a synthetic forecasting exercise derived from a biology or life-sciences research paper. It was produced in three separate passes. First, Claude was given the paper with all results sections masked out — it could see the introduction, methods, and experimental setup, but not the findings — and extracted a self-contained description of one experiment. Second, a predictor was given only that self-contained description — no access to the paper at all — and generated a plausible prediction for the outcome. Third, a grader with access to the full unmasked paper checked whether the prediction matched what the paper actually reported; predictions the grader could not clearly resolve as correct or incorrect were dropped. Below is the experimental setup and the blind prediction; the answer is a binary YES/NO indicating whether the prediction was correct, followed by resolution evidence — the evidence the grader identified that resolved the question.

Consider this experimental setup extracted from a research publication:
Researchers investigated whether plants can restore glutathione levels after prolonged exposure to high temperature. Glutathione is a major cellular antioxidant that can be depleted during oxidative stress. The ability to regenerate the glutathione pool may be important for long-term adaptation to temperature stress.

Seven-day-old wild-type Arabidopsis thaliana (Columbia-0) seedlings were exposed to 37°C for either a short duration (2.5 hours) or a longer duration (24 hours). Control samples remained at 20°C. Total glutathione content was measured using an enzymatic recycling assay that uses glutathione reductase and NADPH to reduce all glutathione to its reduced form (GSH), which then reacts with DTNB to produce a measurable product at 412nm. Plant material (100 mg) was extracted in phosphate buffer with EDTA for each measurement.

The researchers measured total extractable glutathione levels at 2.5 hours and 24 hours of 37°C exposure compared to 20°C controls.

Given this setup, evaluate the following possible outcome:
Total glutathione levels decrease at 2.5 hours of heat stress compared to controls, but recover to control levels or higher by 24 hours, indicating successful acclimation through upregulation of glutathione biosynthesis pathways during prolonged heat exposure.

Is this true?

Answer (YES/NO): NO